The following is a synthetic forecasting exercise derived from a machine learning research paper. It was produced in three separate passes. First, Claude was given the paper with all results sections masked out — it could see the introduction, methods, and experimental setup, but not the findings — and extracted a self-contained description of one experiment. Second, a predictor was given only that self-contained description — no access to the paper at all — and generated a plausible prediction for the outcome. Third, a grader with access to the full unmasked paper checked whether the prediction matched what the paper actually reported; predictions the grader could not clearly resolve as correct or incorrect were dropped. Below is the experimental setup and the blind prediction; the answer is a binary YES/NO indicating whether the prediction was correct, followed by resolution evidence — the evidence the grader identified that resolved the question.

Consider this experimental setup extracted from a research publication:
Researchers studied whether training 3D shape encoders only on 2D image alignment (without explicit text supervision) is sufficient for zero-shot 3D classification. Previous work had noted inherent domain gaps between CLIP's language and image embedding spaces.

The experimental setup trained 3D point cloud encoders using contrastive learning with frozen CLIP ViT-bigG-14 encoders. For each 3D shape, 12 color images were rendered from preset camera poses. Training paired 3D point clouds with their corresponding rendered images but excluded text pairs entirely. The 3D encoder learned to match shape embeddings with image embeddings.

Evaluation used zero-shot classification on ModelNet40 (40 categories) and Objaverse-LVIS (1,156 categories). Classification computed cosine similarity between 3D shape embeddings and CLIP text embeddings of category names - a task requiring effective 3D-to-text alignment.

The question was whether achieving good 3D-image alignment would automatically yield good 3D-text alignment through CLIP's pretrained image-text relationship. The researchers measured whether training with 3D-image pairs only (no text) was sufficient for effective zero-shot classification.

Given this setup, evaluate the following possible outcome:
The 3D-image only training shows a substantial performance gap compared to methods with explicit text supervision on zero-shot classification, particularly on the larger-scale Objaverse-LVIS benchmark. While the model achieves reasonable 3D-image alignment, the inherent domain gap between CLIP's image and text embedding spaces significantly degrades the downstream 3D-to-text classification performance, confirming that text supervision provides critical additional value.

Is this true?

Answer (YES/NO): YES